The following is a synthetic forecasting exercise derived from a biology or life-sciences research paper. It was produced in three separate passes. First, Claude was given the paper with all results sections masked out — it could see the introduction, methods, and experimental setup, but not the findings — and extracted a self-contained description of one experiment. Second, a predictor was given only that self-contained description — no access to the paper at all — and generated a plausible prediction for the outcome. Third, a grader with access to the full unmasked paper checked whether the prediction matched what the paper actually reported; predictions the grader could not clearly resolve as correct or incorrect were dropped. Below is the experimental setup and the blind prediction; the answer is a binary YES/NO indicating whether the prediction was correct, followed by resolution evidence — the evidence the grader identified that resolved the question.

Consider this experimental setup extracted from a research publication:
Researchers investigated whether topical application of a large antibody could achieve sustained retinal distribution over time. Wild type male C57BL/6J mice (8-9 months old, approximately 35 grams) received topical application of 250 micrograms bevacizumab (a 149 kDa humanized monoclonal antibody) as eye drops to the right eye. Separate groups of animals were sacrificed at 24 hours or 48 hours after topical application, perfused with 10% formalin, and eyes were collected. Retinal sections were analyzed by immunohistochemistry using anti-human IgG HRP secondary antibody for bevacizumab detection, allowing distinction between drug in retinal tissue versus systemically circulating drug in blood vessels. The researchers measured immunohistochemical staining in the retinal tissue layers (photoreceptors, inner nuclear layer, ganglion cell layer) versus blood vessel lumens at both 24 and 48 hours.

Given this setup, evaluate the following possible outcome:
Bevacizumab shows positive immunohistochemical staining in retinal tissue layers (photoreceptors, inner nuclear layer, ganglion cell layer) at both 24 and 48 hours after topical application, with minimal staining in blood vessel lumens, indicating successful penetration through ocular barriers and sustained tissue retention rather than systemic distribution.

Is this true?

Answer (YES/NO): NO